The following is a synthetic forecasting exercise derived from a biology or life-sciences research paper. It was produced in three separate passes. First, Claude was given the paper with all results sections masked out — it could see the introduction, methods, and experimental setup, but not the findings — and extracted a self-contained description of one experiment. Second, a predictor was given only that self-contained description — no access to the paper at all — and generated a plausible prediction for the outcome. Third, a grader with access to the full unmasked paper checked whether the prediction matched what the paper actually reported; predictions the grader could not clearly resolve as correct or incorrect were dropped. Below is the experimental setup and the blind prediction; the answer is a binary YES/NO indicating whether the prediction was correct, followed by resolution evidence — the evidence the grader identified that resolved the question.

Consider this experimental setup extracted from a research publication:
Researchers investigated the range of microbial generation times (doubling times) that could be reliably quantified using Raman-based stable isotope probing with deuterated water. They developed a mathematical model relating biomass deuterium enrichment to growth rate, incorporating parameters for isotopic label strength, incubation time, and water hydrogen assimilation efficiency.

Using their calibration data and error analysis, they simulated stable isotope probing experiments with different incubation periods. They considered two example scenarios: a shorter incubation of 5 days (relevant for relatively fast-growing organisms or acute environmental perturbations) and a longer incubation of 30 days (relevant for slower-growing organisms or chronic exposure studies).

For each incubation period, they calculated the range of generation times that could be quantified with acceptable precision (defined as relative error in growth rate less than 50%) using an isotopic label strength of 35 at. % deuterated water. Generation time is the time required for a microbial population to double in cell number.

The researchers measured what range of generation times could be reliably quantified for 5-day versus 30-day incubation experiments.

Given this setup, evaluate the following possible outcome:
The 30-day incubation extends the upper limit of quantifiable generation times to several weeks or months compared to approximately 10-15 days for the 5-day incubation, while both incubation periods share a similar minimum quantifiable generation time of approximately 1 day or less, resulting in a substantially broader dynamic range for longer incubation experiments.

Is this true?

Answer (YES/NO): NO